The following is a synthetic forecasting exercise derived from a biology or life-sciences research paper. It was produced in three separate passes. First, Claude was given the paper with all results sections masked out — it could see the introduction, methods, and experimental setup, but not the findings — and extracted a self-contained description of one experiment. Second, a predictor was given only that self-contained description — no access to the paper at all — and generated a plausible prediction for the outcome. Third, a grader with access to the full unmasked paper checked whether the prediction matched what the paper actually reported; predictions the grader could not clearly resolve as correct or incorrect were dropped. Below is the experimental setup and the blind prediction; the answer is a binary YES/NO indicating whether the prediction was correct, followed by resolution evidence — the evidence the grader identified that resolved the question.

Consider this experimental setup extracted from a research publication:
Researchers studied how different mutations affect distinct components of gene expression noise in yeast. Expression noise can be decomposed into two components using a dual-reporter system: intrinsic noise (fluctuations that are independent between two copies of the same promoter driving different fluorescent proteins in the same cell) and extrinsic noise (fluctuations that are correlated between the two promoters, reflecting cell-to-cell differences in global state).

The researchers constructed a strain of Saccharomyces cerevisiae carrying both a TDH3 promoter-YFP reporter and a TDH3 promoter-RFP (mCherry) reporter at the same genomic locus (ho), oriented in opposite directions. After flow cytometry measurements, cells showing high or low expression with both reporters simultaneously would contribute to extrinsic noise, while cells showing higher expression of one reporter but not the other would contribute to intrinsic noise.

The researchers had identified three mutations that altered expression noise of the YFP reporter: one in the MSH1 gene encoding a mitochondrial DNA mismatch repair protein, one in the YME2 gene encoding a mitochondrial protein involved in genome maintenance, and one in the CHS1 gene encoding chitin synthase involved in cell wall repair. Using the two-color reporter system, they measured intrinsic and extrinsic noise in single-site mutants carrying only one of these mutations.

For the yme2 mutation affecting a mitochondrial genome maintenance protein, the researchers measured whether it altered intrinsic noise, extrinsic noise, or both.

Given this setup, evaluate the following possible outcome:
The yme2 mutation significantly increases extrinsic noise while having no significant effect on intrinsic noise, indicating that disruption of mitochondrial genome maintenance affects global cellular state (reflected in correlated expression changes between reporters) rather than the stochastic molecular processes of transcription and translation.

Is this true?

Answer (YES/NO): NO